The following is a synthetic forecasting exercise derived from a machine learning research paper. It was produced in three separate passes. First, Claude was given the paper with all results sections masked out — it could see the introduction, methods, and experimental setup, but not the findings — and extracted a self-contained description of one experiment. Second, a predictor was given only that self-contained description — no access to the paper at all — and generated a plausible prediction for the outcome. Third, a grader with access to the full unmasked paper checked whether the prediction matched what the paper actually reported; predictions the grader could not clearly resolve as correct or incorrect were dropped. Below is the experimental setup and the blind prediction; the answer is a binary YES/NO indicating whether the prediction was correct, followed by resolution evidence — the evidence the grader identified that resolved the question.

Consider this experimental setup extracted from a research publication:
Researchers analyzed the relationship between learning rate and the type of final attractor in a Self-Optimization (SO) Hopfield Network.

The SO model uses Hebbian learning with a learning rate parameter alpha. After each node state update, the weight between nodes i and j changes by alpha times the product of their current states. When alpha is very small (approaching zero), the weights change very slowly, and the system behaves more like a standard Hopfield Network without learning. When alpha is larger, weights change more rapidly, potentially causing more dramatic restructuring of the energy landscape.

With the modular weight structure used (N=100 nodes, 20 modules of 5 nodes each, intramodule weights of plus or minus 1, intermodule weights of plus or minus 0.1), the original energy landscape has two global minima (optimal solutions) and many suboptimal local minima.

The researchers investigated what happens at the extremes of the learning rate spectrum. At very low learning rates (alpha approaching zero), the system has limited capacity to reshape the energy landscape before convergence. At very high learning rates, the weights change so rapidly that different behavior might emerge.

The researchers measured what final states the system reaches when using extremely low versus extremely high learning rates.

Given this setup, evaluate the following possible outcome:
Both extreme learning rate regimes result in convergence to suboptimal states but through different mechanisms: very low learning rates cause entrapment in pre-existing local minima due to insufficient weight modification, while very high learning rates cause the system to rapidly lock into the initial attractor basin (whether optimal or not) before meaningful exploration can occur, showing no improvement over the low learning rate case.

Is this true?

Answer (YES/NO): NO